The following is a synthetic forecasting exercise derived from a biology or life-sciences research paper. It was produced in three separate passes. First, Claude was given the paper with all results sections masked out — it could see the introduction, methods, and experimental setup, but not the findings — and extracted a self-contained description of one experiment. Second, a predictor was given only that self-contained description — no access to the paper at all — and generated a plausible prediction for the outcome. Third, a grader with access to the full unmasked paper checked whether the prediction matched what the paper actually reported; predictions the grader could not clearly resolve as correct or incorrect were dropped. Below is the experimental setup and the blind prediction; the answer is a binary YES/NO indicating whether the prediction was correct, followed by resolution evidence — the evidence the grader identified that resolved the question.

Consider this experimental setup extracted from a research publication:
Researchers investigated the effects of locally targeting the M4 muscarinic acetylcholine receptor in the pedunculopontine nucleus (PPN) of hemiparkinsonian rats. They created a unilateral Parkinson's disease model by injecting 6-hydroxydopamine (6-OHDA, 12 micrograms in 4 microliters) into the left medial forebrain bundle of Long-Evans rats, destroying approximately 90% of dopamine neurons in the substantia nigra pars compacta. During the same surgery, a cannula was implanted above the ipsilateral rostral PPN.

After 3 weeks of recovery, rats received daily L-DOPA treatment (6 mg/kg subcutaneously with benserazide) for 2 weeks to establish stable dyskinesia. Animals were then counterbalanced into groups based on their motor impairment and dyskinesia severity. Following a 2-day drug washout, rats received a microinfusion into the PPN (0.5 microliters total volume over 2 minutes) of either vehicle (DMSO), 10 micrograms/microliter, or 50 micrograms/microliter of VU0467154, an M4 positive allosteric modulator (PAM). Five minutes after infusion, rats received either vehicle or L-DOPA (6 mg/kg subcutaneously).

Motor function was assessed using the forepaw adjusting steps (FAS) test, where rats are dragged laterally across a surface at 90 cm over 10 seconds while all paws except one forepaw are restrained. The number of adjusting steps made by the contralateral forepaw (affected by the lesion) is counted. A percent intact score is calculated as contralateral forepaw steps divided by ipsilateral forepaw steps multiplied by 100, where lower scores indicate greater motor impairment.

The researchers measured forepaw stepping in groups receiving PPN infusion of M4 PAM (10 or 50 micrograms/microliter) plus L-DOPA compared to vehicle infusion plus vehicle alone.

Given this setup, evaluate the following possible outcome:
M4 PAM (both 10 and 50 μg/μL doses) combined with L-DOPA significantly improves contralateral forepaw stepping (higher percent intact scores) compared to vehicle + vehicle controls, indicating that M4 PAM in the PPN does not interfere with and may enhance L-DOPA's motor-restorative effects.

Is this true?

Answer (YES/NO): YES